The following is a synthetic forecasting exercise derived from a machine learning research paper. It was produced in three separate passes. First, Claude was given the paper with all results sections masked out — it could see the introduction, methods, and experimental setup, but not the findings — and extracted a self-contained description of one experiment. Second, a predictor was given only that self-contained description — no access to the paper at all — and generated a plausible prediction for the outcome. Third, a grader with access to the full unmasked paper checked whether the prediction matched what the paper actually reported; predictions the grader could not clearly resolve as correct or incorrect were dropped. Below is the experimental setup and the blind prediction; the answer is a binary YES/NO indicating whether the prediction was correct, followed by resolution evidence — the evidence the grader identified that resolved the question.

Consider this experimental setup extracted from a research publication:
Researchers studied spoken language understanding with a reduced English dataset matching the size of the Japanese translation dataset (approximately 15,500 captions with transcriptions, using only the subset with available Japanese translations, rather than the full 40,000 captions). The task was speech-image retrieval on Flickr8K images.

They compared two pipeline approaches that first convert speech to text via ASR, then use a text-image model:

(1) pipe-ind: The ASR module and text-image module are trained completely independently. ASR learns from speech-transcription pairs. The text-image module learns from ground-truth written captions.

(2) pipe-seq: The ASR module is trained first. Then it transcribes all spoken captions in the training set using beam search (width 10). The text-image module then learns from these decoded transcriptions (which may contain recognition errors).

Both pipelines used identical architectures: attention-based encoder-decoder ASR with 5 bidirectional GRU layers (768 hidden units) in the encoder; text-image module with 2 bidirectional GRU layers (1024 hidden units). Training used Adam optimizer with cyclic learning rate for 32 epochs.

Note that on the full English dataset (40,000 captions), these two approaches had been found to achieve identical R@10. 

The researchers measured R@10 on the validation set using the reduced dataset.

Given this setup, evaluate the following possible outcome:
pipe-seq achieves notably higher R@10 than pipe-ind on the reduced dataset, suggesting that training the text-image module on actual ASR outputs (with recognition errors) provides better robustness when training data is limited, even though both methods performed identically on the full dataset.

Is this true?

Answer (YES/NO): NO